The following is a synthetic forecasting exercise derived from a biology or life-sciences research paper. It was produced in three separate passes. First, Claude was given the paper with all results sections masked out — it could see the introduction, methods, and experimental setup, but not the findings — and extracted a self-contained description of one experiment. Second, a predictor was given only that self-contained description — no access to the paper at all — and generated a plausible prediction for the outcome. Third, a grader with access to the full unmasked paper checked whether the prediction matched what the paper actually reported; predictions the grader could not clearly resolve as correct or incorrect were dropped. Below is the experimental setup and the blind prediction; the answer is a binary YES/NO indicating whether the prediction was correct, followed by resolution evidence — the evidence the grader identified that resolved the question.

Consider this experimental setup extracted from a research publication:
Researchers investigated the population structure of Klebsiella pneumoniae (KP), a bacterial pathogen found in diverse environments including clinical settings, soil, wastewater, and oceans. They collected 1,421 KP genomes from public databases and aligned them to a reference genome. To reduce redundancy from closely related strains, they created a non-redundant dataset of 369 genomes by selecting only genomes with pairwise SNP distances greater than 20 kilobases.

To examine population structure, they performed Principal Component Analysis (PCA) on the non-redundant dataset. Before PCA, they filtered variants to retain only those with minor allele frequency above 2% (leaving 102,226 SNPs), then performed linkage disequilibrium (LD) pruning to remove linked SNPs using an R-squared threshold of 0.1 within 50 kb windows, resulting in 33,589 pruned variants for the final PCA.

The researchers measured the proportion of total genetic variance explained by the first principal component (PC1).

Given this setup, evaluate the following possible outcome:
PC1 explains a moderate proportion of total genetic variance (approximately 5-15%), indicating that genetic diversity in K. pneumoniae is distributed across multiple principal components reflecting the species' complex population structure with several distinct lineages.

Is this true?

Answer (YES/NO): NO